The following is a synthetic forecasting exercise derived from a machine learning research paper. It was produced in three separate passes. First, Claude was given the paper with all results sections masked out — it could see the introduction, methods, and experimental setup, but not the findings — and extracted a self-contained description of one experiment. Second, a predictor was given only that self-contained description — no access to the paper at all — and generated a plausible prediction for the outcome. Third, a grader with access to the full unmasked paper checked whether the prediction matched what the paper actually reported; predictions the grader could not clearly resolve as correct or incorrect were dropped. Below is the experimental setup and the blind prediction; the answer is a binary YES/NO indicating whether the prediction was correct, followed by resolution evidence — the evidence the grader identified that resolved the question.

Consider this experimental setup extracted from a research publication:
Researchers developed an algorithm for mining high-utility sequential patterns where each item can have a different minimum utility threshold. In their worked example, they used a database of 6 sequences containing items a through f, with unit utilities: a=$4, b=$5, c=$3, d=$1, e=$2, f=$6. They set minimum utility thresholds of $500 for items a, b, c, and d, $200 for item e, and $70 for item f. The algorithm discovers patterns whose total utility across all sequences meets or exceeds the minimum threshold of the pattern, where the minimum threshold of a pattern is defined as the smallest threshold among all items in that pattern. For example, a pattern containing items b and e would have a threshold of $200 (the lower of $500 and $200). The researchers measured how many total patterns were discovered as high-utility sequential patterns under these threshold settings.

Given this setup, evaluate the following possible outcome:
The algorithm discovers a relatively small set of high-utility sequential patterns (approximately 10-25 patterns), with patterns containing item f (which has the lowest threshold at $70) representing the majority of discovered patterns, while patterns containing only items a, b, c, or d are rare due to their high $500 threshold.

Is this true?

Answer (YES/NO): NO